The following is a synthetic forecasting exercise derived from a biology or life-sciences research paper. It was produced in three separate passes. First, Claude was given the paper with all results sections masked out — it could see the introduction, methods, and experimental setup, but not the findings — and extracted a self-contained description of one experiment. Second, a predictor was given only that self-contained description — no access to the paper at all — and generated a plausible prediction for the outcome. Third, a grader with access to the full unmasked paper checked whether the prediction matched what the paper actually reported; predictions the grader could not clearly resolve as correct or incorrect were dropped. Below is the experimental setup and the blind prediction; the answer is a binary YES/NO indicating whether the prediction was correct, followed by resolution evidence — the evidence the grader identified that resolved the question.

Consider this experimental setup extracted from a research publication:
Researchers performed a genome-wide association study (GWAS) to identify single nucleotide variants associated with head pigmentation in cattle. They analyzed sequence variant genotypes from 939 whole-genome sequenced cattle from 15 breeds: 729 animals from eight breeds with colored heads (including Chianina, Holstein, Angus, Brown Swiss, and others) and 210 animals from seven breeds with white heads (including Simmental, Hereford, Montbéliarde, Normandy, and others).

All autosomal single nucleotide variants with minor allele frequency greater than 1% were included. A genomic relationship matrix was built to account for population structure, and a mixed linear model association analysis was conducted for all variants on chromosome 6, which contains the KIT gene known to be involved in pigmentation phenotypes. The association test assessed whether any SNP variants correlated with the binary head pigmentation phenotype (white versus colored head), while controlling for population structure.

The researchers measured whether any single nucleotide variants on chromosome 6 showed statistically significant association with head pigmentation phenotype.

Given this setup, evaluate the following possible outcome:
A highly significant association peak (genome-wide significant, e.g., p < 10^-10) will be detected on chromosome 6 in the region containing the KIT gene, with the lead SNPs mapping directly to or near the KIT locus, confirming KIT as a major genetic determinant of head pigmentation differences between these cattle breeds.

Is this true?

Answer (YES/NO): YES